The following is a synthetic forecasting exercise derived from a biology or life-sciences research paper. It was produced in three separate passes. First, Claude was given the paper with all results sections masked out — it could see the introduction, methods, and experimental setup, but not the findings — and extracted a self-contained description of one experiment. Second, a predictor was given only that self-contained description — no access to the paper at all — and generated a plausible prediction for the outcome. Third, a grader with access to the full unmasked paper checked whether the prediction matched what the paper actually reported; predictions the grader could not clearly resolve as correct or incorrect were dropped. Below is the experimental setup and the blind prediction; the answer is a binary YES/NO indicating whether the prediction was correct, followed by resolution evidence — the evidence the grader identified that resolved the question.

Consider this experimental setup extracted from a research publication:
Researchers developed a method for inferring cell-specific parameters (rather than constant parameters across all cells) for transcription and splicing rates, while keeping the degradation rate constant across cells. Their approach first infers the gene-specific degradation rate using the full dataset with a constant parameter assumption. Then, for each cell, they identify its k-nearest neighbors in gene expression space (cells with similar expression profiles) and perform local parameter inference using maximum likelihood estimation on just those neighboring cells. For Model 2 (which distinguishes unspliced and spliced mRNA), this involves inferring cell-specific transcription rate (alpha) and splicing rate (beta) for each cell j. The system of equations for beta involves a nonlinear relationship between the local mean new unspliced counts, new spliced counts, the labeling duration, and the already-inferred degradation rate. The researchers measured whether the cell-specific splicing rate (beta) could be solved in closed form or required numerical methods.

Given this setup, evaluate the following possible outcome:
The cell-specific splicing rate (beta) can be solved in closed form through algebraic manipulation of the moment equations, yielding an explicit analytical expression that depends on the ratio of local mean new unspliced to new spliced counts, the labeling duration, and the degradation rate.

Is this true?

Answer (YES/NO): NO